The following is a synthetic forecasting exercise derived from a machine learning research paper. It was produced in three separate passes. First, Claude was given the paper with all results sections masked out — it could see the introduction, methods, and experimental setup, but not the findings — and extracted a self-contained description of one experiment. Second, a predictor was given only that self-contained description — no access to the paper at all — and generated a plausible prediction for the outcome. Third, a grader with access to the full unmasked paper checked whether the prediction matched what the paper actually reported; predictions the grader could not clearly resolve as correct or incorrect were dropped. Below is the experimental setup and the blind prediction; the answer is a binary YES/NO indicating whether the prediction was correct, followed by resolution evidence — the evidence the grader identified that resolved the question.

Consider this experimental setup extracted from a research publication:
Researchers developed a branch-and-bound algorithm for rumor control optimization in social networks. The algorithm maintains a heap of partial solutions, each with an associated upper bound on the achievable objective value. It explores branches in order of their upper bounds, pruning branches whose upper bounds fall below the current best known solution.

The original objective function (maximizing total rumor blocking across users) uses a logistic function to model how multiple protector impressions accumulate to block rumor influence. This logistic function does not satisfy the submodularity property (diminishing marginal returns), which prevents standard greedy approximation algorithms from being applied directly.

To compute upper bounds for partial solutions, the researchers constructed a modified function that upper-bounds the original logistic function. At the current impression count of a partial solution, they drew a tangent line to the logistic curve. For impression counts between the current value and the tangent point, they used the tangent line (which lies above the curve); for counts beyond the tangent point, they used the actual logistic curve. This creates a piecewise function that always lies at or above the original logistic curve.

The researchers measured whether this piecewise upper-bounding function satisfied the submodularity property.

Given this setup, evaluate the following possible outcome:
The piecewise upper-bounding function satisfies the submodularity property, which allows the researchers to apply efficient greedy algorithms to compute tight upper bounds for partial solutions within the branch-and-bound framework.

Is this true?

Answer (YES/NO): YES